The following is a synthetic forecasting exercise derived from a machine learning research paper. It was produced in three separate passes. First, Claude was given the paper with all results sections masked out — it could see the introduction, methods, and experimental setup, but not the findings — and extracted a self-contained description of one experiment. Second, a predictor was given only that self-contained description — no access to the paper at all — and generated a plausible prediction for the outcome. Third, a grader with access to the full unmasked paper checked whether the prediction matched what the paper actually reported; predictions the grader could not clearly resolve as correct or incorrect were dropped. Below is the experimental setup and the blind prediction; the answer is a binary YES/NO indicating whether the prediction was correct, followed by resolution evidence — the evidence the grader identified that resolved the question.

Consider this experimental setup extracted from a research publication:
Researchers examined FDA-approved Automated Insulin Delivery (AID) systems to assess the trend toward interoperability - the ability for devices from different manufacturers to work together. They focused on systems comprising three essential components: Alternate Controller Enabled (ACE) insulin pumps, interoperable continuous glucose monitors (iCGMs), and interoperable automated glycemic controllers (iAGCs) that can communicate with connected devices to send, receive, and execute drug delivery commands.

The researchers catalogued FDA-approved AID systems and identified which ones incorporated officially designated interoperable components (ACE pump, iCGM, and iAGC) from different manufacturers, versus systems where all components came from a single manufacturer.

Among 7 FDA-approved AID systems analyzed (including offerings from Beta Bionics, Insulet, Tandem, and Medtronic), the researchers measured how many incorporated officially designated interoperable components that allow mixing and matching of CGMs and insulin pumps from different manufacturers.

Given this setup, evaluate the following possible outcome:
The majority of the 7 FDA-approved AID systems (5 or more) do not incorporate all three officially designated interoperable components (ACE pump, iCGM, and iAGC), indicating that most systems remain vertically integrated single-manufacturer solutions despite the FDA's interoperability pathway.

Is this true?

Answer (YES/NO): NO